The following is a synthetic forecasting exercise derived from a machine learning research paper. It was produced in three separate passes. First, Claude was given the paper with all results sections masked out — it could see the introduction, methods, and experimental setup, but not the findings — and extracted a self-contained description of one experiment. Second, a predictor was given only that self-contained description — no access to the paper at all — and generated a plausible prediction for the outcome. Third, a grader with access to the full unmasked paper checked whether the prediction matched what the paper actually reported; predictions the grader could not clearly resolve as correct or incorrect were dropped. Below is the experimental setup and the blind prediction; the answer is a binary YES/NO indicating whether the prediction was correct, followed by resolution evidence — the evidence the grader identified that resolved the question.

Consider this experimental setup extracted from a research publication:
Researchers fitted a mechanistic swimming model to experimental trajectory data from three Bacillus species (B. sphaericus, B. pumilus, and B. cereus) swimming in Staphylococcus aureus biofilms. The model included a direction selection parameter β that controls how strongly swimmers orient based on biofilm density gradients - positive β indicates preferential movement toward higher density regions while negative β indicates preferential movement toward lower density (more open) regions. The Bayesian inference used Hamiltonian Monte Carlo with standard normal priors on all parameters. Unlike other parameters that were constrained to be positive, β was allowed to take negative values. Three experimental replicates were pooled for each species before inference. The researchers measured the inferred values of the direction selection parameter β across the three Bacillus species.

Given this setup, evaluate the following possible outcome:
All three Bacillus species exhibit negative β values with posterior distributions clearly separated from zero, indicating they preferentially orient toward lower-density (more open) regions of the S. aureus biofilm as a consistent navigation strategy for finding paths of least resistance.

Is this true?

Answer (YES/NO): NO